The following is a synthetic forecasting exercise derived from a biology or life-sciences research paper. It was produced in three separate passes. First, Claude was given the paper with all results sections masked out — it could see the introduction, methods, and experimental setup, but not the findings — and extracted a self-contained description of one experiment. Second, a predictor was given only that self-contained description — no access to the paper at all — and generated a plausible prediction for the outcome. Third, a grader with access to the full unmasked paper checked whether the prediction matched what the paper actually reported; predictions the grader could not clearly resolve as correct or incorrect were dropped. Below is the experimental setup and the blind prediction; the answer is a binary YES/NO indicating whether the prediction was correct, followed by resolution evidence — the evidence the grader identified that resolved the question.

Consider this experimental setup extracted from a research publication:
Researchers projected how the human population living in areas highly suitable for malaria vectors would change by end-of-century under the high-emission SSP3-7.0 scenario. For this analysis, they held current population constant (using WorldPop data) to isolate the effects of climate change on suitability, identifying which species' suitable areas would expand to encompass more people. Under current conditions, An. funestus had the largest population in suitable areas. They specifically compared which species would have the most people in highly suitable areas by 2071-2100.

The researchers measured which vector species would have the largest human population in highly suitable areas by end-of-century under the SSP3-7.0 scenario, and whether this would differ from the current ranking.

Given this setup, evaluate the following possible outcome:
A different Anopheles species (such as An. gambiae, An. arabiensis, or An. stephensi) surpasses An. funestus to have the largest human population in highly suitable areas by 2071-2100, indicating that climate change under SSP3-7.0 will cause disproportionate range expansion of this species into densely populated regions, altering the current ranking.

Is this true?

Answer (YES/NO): YES